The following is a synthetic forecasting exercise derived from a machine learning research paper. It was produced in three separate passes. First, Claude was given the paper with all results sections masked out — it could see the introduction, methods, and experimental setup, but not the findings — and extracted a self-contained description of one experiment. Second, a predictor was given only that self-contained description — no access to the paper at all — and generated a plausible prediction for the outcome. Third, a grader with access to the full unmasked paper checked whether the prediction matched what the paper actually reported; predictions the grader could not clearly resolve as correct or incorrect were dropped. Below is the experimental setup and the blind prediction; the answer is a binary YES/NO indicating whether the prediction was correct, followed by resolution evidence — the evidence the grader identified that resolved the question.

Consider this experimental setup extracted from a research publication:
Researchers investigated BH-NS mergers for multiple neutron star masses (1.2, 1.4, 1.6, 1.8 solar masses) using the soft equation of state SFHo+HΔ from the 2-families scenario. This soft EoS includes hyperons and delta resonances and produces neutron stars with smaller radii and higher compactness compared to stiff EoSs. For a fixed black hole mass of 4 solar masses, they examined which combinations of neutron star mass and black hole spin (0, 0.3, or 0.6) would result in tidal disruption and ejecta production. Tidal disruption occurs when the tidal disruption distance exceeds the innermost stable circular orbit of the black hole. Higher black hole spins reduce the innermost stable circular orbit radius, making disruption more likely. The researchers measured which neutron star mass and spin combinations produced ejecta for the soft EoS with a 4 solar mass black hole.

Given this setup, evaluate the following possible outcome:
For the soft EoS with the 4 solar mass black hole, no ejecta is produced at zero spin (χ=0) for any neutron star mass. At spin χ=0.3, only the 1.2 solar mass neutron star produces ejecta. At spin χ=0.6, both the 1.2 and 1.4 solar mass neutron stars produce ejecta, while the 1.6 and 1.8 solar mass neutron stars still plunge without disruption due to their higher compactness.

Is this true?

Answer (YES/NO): YES